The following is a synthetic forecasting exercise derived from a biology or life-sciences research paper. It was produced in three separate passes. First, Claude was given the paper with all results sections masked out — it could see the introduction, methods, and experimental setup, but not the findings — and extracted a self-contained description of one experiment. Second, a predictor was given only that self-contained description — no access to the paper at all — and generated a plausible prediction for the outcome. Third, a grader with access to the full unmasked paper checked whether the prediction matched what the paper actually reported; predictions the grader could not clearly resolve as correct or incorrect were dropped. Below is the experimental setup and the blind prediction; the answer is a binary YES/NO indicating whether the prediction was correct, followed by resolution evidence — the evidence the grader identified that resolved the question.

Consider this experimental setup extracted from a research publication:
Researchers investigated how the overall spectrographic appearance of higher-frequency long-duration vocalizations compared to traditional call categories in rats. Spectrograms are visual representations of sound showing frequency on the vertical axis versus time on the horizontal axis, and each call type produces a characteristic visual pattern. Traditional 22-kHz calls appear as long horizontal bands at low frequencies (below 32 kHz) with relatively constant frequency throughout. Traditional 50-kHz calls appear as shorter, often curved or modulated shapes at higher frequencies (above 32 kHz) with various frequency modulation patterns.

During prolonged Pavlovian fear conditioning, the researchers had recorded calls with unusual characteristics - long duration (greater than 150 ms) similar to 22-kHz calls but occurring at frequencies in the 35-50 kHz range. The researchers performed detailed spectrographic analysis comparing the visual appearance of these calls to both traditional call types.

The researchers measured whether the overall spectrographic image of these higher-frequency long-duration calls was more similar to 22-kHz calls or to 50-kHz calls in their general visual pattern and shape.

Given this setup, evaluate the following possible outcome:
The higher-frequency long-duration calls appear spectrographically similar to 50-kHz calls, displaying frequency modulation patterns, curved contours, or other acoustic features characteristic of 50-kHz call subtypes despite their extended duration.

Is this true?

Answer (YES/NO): NO